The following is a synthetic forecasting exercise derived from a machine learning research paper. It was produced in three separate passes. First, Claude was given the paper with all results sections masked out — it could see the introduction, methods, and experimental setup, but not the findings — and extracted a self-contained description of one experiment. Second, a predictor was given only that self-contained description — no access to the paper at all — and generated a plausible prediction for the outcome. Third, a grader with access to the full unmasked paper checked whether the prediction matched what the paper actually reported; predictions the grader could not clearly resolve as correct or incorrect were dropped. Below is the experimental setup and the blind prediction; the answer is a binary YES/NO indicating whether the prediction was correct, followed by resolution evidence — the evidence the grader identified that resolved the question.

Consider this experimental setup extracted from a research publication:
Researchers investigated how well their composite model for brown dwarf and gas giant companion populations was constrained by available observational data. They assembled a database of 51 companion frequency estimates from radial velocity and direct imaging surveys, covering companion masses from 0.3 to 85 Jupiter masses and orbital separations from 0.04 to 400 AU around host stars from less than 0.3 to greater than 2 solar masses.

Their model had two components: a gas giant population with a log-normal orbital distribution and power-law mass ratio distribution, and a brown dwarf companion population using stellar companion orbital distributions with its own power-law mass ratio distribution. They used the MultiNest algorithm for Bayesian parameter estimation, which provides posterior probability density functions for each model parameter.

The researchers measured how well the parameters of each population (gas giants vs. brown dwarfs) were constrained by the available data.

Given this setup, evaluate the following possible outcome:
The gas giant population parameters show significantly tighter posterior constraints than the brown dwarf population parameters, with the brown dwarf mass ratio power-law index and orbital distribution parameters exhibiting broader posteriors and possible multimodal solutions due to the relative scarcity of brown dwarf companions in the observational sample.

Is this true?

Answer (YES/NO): YES